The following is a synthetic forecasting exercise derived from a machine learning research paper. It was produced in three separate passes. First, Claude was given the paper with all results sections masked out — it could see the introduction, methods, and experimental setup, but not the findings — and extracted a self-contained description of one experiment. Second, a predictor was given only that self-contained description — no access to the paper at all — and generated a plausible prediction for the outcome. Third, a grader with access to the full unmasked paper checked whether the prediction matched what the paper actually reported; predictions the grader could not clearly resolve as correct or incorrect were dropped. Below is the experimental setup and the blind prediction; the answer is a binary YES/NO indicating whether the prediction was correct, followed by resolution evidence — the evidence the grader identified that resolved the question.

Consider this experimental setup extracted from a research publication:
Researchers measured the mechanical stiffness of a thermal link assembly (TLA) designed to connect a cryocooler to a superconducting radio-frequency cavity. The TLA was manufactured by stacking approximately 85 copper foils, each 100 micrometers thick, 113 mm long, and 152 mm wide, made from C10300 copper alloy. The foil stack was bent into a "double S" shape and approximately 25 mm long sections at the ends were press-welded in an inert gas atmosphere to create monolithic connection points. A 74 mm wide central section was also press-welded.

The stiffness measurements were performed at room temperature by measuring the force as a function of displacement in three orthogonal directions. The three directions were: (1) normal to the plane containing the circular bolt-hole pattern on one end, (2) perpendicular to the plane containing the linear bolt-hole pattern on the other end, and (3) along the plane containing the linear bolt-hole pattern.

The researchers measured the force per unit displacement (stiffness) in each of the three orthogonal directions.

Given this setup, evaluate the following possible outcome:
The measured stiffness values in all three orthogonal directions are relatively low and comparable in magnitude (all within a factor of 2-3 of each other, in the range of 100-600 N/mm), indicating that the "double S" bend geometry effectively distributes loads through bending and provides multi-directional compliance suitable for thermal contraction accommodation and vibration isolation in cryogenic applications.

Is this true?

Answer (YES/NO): NO